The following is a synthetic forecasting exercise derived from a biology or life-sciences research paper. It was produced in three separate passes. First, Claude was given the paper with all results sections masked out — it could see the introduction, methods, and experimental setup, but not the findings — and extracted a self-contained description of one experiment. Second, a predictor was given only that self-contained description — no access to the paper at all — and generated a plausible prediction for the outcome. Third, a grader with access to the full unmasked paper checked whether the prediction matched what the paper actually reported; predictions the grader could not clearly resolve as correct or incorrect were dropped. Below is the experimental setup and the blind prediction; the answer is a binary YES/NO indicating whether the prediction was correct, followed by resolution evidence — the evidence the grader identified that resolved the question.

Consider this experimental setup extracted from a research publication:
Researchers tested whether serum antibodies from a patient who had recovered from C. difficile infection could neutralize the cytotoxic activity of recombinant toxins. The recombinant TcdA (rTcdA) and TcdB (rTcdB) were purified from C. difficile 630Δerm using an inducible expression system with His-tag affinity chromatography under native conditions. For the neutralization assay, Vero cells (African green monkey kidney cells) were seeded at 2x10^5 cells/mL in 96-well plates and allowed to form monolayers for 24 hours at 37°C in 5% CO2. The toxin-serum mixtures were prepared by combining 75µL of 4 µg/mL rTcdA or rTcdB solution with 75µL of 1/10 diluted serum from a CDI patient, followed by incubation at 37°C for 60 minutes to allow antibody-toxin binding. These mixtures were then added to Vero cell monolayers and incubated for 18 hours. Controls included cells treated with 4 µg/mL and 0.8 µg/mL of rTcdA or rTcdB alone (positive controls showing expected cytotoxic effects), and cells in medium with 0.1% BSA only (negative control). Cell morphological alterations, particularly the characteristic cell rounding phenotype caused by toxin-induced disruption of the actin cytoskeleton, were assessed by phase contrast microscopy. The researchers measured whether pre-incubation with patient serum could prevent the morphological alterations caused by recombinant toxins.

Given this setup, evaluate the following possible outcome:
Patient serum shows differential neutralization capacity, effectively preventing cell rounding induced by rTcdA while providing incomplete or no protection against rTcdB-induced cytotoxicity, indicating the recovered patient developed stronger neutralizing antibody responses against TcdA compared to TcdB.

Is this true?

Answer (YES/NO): NO